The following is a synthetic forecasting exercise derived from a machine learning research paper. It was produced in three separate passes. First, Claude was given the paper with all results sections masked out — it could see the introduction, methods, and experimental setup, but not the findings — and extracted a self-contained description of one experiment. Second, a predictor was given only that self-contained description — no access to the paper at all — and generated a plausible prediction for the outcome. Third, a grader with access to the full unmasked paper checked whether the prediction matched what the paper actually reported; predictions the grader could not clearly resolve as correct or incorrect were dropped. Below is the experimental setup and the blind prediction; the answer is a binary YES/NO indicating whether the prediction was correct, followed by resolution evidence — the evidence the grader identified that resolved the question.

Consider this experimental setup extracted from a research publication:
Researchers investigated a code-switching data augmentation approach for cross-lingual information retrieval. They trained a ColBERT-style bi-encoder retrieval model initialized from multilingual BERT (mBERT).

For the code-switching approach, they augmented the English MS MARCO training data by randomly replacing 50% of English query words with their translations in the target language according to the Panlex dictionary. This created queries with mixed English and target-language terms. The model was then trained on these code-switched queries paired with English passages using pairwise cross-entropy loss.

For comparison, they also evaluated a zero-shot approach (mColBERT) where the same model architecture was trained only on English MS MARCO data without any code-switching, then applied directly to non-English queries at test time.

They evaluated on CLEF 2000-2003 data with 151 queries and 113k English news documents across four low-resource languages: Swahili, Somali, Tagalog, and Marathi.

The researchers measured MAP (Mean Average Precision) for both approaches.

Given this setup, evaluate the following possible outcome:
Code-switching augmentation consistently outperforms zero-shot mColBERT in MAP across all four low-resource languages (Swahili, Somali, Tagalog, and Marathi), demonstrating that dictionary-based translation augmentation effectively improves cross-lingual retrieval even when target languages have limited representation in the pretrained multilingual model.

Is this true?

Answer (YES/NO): YES